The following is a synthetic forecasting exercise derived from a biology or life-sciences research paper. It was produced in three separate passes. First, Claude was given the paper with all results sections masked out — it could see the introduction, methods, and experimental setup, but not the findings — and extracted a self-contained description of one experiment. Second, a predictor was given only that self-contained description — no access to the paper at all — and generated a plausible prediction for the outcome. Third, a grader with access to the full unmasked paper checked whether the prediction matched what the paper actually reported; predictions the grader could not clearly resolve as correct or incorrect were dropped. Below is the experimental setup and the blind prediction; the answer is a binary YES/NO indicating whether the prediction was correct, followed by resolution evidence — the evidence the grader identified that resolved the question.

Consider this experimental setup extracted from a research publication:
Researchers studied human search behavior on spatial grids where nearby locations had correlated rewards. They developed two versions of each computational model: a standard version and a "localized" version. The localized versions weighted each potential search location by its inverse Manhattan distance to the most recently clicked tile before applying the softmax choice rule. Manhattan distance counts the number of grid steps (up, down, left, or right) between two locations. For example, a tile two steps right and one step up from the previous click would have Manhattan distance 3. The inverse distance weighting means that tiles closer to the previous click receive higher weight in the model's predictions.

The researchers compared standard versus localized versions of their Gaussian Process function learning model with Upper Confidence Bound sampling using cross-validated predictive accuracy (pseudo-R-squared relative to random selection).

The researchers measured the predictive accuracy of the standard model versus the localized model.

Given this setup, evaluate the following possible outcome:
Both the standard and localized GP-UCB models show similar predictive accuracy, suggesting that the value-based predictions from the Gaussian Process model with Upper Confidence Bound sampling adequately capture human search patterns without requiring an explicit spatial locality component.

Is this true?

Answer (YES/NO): NO